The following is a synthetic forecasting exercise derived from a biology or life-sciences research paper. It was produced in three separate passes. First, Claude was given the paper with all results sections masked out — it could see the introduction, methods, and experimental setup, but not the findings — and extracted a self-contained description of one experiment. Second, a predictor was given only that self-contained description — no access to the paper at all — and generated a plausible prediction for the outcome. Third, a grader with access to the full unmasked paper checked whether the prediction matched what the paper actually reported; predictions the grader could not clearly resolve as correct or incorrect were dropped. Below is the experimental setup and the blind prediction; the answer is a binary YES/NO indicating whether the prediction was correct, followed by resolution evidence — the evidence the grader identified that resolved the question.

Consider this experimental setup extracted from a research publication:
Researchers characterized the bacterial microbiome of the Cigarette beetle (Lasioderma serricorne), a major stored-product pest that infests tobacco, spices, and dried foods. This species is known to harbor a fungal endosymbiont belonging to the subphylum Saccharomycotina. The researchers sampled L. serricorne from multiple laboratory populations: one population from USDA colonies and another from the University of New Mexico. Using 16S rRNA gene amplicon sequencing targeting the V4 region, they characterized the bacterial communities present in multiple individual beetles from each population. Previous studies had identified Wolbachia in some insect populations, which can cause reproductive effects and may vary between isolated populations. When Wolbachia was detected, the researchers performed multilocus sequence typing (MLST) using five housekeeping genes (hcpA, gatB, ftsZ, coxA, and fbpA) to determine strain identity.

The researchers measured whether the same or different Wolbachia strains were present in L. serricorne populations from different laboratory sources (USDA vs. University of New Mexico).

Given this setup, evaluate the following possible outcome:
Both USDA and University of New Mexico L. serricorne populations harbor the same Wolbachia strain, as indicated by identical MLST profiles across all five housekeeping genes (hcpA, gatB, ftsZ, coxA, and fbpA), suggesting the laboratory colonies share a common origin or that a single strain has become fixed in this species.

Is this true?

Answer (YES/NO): NO